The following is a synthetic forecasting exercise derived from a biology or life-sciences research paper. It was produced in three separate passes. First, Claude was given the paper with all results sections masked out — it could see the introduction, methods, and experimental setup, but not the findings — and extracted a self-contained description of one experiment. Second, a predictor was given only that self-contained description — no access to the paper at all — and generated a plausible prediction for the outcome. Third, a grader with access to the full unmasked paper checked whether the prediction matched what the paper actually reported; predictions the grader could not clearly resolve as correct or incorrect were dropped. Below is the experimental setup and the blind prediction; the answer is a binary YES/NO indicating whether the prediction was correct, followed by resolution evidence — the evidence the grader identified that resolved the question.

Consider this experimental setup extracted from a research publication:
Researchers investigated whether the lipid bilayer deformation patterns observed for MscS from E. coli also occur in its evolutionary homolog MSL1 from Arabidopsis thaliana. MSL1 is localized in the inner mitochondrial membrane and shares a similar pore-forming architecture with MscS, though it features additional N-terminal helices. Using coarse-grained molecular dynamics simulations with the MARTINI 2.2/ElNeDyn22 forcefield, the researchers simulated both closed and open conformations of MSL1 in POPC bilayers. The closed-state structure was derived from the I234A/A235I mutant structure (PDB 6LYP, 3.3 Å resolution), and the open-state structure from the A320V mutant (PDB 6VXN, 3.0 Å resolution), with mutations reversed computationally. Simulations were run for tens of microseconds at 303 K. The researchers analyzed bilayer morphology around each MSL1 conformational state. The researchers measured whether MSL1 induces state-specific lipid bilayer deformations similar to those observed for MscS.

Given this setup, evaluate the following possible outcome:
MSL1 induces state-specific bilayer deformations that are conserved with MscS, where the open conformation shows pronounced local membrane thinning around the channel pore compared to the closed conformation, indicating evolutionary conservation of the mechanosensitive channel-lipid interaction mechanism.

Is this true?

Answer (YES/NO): NO